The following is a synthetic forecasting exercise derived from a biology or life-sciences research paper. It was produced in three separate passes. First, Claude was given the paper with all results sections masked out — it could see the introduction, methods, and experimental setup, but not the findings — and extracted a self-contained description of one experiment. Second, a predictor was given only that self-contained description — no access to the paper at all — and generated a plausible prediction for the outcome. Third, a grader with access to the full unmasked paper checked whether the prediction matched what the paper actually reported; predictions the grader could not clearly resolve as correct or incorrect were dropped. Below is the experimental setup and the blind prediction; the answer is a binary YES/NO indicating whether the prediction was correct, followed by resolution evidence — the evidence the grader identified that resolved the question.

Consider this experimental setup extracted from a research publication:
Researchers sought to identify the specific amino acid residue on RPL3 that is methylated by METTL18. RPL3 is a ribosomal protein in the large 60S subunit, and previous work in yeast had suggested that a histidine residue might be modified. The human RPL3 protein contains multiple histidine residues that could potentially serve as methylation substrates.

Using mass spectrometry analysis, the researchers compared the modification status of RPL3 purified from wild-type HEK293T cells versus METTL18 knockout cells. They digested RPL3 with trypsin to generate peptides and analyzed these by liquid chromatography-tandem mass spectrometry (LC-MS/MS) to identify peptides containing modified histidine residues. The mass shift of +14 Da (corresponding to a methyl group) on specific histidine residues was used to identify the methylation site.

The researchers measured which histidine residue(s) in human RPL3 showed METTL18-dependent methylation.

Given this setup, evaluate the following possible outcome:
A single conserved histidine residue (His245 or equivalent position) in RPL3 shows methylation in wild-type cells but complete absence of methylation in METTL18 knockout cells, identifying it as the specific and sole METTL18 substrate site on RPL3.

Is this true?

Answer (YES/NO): YES